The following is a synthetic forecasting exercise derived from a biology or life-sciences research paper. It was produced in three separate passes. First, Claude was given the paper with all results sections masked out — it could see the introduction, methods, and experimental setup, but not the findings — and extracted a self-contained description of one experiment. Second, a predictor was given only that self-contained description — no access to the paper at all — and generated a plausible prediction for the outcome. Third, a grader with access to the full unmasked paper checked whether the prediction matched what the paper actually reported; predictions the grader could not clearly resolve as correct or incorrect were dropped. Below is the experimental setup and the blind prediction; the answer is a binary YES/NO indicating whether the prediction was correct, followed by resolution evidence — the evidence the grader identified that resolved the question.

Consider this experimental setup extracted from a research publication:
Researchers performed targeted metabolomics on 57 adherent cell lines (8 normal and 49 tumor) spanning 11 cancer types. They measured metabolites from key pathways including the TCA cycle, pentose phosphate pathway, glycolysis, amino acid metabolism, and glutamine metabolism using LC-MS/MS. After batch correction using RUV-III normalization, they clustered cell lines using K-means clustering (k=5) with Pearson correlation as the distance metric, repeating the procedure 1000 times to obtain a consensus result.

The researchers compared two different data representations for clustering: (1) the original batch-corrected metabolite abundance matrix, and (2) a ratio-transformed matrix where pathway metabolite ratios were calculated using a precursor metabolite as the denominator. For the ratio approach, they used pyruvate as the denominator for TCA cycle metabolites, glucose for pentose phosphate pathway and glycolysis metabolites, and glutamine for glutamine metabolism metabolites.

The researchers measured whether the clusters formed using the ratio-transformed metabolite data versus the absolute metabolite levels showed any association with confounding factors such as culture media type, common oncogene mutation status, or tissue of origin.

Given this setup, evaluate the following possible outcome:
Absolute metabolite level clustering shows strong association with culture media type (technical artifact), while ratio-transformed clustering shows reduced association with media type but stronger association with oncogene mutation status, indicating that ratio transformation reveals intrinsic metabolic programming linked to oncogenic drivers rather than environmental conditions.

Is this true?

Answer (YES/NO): NO